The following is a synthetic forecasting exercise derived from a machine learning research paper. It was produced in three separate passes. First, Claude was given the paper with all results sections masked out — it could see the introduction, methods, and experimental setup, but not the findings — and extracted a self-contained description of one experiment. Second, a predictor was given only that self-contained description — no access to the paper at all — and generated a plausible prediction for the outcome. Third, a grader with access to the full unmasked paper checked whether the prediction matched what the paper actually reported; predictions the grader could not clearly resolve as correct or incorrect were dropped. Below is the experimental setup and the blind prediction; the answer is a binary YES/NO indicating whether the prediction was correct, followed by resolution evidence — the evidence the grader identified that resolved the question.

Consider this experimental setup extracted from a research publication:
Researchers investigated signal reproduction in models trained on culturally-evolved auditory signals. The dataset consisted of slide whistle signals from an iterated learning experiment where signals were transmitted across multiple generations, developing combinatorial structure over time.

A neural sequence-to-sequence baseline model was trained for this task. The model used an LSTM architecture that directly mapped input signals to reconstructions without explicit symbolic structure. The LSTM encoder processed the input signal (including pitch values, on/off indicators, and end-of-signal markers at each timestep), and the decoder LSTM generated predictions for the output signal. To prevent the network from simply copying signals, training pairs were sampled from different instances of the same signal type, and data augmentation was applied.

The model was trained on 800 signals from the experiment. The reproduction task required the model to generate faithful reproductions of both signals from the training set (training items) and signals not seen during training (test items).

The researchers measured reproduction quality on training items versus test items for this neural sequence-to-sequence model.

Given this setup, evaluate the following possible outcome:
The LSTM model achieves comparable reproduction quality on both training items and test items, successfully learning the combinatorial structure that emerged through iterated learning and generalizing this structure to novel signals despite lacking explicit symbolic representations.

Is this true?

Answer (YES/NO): NO